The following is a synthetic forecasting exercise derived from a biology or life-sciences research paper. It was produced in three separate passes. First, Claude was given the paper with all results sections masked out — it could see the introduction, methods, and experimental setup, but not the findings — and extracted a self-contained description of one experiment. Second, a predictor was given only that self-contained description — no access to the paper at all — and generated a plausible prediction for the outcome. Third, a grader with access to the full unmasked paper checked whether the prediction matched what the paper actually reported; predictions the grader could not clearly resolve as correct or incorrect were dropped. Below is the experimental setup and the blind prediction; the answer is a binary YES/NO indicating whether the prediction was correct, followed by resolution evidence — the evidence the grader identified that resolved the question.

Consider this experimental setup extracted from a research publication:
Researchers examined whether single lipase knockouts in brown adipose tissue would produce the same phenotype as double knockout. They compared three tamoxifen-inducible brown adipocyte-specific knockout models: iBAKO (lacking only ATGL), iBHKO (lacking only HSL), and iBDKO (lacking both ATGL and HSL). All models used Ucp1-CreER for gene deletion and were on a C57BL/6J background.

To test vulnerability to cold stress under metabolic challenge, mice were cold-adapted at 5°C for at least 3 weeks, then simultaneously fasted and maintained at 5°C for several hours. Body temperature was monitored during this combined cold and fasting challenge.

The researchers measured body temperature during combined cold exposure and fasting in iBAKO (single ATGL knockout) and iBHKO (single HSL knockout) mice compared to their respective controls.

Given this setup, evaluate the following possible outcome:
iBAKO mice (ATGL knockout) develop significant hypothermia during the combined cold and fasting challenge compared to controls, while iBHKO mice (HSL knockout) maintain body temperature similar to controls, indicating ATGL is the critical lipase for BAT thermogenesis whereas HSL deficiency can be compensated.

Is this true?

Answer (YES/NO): NO